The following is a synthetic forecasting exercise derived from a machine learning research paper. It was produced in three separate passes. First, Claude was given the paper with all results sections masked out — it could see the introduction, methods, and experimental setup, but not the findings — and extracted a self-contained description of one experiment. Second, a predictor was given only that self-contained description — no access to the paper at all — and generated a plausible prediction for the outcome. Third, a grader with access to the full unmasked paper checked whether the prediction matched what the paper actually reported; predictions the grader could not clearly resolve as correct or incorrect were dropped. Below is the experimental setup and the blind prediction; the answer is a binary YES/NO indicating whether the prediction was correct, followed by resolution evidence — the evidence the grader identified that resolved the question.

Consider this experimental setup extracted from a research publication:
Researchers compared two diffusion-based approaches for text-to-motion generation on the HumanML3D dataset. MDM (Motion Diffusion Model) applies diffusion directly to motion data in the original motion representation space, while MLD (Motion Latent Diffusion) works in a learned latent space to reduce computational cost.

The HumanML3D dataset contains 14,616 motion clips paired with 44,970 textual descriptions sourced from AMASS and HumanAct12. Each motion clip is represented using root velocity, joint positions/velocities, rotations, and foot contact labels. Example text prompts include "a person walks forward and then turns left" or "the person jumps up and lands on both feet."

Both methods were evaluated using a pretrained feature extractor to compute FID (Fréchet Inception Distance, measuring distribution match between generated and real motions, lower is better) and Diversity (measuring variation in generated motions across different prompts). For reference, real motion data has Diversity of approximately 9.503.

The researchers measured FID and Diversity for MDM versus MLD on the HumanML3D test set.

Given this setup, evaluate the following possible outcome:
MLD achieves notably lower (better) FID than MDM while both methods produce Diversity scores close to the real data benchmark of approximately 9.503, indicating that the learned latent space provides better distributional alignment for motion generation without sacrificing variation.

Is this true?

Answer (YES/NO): YES